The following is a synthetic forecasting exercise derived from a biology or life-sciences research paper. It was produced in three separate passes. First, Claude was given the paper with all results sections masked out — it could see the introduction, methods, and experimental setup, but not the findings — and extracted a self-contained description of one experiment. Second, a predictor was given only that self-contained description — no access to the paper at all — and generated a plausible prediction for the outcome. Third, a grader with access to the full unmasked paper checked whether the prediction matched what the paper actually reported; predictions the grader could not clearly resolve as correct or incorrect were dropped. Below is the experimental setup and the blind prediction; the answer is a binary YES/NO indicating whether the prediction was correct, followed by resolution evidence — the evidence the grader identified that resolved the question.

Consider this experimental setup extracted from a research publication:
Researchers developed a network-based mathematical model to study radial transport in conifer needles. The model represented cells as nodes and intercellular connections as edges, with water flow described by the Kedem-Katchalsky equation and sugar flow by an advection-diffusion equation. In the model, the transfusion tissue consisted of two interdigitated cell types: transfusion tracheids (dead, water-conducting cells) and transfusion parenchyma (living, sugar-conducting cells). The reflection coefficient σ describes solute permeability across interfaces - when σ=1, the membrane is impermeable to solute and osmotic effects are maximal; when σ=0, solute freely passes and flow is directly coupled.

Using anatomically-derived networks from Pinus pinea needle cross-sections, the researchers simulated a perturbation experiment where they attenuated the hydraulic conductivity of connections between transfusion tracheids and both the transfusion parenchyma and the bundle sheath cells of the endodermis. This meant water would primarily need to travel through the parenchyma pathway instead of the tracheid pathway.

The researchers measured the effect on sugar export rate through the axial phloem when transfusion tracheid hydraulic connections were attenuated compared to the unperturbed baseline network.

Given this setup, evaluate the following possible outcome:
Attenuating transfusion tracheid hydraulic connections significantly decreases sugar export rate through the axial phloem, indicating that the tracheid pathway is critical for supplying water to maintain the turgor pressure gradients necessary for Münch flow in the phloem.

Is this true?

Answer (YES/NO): YES